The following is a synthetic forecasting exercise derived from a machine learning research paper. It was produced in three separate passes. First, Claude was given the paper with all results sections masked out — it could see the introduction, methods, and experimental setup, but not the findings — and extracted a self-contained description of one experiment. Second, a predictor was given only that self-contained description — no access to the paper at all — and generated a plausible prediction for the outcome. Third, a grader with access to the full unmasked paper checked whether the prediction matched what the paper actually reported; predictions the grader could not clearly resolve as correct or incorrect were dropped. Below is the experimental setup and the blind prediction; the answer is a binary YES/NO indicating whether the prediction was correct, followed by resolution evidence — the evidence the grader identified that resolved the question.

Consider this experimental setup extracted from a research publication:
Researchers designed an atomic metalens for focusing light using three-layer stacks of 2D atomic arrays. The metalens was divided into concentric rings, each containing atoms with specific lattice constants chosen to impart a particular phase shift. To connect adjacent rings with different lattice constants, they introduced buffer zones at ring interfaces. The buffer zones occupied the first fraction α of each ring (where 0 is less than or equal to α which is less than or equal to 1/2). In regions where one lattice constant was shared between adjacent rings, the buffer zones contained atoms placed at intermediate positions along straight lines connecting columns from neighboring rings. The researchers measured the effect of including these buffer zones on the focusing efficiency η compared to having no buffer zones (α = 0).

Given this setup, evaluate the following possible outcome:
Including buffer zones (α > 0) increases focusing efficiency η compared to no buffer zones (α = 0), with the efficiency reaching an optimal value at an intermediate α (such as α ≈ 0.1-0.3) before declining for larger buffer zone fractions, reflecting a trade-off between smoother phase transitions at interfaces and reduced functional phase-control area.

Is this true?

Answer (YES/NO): YES